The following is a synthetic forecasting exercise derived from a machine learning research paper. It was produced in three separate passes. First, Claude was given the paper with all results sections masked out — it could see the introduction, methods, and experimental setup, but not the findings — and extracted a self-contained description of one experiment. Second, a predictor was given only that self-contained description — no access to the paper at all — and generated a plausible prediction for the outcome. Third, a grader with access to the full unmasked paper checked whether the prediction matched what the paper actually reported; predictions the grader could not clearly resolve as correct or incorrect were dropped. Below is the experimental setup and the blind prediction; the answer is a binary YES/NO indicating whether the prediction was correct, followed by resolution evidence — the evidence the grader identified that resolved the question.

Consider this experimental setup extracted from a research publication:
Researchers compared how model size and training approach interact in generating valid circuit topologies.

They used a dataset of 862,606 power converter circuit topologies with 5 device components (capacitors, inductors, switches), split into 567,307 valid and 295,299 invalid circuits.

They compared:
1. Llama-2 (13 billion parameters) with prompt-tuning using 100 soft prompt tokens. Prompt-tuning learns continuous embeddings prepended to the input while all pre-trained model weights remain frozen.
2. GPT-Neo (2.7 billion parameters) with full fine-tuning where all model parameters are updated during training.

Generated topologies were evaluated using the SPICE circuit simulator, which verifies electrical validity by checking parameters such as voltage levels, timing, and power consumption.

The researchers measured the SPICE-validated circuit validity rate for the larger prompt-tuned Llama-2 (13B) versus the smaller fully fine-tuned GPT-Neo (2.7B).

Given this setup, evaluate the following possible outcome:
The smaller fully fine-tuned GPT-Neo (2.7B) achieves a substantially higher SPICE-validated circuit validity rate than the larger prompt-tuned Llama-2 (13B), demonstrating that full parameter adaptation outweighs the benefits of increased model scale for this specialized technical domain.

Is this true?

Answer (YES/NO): NO